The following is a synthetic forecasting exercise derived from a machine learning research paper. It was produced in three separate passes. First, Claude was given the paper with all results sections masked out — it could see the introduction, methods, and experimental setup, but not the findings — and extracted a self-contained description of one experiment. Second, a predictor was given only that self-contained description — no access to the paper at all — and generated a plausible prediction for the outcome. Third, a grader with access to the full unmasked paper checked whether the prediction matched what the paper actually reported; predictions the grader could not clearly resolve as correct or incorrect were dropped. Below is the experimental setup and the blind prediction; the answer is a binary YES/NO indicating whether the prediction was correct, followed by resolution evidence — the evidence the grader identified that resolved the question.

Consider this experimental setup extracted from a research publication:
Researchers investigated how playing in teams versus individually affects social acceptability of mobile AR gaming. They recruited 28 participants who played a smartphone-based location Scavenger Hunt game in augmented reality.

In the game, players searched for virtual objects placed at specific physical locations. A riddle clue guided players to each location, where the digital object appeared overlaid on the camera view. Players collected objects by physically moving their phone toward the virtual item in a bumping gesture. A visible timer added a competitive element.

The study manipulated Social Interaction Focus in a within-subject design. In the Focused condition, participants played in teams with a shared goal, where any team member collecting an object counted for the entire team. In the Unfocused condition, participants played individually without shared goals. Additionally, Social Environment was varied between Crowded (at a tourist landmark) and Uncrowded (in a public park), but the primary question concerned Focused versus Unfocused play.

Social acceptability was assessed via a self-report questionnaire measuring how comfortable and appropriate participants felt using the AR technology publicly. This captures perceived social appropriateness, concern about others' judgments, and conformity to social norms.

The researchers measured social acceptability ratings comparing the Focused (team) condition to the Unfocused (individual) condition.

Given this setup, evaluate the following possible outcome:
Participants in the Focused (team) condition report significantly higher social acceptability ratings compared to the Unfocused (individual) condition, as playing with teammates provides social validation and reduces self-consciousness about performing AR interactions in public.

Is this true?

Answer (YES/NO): NO